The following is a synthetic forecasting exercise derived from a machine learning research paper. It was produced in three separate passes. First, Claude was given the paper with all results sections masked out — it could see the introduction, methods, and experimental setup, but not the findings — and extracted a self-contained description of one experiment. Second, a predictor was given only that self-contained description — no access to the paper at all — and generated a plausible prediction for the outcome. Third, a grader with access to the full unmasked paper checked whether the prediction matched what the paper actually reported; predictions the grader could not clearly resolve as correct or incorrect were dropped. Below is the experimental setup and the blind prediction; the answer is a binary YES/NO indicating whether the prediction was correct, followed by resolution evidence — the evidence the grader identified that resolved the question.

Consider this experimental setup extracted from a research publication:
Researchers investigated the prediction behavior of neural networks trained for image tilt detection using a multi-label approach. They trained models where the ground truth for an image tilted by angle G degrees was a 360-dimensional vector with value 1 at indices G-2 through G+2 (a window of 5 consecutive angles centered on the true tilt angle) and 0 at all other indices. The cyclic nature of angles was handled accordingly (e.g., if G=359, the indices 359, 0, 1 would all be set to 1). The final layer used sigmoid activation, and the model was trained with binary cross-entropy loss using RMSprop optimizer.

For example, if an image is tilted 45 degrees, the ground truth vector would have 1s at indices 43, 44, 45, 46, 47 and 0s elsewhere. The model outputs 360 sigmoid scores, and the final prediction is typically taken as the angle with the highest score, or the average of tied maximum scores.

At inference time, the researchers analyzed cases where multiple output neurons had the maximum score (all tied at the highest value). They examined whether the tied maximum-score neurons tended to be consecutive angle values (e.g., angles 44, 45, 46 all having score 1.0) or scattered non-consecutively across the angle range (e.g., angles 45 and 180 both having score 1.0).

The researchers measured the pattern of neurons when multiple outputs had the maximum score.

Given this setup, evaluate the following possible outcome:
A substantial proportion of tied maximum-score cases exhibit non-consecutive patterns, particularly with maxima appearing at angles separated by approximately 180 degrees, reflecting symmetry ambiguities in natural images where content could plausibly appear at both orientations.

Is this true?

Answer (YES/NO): NO